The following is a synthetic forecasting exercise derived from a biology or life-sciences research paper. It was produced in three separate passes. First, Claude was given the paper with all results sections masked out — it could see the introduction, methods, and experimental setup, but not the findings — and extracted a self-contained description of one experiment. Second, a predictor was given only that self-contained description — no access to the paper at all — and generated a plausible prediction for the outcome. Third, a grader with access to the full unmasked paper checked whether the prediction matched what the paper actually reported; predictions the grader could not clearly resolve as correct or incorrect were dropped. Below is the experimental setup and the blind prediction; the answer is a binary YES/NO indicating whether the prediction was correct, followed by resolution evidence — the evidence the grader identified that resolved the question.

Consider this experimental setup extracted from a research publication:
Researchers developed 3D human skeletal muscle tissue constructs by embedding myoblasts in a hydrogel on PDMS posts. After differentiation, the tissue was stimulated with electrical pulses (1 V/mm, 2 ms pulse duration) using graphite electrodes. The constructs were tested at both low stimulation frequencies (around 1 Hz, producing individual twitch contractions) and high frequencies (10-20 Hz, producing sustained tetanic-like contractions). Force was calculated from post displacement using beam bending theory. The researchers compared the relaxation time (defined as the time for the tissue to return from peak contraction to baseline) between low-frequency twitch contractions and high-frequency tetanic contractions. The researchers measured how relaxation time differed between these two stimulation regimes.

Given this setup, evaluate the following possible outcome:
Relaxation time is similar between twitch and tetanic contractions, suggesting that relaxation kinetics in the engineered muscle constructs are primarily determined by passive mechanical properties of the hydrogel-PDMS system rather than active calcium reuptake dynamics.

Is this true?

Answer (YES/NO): YES